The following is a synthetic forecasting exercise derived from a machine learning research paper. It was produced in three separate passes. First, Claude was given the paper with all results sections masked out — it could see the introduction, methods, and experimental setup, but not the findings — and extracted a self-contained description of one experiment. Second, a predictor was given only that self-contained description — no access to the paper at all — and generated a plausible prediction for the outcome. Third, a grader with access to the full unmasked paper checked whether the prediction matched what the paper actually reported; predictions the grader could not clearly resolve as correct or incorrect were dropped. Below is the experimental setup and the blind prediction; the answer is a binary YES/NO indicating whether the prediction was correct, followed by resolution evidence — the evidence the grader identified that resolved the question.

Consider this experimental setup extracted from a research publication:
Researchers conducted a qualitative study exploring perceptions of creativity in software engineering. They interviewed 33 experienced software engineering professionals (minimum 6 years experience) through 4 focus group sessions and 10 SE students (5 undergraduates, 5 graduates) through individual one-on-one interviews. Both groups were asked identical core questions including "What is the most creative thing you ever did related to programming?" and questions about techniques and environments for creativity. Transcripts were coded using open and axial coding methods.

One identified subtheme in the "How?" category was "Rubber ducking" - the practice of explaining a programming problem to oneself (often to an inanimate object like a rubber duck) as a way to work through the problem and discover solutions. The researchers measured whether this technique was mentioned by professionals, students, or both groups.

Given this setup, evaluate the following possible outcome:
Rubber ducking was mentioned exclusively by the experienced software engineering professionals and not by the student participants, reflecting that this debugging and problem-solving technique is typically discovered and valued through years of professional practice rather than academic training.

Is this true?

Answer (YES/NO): YES